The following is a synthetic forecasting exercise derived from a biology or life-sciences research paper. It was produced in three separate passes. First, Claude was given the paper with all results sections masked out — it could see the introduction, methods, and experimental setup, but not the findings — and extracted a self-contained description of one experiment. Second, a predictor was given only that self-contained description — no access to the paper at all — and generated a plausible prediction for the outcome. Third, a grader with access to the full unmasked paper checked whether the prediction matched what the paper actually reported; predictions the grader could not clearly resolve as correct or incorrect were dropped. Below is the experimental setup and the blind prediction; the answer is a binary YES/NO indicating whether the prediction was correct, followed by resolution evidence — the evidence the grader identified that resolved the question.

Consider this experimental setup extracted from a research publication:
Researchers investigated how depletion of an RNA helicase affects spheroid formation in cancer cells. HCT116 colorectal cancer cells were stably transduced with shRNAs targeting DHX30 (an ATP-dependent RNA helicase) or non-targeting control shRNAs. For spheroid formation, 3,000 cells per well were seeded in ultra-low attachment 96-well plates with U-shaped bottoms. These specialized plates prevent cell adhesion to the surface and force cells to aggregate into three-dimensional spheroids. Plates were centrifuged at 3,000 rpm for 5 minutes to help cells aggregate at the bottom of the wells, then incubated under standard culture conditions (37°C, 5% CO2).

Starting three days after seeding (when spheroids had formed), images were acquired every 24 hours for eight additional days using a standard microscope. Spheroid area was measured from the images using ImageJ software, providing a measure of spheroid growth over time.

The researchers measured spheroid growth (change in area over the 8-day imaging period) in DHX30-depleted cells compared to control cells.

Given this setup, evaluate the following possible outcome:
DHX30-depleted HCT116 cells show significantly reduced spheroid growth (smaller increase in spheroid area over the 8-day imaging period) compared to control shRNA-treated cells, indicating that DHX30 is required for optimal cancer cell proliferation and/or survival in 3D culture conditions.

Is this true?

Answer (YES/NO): YES